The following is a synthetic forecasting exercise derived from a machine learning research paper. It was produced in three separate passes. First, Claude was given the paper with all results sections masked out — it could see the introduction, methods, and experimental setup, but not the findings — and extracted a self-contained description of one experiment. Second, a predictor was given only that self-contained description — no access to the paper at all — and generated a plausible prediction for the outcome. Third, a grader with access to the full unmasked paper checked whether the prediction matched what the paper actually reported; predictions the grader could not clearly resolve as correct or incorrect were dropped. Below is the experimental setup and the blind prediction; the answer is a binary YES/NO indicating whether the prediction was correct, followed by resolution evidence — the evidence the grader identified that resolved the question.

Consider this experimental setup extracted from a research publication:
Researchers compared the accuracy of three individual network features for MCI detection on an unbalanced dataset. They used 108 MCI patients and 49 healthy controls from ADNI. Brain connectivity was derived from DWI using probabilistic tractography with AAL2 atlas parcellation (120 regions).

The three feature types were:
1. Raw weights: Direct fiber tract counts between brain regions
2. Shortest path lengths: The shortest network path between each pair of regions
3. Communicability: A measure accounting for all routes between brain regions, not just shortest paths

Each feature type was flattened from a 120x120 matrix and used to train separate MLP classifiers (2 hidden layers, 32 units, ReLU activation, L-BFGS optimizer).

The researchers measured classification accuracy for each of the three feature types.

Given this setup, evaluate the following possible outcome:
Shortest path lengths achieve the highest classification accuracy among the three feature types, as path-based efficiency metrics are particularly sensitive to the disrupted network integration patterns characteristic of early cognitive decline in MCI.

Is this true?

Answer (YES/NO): NO